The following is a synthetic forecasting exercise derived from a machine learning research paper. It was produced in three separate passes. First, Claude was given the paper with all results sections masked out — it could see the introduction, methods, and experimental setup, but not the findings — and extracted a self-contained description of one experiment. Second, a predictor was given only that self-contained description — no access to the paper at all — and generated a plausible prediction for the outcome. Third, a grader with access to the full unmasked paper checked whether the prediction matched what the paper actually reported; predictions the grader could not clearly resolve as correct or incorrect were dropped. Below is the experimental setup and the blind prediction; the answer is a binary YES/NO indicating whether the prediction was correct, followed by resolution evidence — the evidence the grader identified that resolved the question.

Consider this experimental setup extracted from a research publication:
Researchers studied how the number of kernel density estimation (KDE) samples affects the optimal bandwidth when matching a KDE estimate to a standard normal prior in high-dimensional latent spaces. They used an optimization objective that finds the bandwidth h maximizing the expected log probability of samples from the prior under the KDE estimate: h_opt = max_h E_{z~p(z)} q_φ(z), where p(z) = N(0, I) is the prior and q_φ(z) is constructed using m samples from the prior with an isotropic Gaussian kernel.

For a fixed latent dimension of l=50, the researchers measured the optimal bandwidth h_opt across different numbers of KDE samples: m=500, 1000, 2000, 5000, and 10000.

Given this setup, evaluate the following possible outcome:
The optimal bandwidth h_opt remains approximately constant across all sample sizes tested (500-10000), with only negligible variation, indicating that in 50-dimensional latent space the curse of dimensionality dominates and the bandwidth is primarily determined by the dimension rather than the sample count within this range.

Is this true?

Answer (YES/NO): NO